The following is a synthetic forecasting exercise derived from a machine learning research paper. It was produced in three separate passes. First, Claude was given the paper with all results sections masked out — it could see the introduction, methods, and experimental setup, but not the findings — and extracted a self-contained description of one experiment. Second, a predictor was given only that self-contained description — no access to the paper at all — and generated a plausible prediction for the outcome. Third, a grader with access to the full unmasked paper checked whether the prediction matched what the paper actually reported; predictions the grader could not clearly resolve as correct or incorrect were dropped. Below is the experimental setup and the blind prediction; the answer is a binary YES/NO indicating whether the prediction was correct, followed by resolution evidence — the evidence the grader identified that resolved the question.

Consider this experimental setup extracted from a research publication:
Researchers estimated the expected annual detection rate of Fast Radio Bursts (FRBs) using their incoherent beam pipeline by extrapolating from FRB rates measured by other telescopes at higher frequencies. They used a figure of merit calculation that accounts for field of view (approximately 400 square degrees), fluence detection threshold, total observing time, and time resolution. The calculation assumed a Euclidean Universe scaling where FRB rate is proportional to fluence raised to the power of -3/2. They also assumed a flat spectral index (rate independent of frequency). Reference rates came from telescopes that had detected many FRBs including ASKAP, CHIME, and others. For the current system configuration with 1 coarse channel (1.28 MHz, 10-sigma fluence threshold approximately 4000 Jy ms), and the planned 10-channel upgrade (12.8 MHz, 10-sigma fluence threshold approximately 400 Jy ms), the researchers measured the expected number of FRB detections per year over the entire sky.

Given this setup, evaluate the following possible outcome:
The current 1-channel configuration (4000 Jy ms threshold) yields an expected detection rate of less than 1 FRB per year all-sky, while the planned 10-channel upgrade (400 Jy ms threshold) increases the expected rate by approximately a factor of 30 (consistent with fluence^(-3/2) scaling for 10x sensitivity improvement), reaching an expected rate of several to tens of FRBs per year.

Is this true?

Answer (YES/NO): NO